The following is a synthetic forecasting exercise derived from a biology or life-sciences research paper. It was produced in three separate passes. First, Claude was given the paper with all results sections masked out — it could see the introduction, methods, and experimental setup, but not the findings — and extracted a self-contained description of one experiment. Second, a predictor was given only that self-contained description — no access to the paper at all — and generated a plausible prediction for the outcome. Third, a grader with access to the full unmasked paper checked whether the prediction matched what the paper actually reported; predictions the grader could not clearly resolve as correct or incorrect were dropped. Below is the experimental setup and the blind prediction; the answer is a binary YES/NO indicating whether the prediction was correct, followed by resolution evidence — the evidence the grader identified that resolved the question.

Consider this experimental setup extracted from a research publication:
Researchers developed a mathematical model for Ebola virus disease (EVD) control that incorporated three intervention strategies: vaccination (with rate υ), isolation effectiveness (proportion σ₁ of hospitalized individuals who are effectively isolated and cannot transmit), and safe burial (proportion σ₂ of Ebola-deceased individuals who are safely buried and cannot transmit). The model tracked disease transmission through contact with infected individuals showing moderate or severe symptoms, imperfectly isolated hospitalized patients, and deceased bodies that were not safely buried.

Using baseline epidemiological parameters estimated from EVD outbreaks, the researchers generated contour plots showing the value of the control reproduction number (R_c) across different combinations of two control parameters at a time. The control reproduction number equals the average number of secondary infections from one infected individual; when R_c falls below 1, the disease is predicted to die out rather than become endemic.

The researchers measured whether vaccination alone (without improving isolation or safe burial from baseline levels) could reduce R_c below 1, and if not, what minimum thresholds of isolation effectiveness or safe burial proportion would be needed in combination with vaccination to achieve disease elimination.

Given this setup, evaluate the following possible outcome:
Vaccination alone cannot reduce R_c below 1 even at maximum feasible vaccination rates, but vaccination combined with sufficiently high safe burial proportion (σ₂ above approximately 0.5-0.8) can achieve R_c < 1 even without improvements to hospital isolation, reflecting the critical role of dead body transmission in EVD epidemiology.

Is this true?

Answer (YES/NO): YES